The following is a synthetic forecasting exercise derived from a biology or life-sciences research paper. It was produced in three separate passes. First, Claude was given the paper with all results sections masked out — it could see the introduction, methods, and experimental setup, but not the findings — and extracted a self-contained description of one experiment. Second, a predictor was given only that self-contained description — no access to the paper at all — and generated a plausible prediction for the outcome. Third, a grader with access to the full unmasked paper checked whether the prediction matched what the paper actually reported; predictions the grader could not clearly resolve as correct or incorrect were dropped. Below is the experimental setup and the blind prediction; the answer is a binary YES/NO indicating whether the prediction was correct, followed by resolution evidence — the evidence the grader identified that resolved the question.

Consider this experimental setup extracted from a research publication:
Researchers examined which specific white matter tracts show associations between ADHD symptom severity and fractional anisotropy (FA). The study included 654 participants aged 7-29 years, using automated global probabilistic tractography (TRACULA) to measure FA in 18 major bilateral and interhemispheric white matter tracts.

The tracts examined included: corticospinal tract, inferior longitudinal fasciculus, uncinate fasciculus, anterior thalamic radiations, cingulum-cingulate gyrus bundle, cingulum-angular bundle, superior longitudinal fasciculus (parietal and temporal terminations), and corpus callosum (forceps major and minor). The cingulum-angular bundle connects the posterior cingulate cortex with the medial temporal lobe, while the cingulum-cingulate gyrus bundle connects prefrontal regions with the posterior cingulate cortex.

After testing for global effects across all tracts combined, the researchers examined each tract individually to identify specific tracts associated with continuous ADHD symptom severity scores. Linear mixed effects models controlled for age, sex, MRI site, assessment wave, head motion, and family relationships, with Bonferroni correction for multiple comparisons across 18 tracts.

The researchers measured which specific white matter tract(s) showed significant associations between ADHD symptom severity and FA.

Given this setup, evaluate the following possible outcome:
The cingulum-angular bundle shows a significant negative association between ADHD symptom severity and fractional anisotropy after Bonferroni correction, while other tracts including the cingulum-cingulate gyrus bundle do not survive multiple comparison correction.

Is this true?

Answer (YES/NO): YES